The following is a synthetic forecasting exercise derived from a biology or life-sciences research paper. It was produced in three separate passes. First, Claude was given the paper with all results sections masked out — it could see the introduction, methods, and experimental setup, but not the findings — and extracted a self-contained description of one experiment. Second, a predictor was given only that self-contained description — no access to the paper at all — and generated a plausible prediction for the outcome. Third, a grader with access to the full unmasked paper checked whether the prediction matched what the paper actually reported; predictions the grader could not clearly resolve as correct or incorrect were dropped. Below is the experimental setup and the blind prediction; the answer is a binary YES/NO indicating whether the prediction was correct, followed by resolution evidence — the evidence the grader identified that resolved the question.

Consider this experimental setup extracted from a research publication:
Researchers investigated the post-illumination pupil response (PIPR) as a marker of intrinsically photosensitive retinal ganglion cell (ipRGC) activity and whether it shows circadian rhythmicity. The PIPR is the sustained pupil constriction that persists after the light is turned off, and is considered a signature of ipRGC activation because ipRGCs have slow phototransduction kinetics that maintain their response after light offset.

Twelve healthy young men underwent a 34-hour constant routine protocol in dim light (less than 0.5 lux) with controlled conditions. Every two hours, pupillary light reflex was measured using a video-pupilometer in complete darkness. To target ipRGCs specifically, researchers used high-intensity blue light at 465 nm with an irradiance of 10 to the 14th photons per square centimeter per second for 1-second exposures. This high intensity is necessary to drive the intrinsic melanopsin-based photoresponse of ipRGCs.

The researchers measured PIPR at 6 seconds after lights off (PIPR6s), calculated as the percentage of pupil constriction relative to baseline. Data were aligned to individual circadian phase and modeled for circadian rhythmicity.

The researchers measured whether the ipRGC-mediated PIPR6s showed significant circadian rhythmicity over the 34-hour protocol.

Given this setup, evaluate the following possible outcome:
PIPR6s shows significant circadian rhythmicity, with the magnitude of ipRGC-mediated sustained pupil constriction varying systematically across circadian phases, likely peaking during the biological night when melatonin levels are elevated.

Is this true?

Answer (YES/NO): NO